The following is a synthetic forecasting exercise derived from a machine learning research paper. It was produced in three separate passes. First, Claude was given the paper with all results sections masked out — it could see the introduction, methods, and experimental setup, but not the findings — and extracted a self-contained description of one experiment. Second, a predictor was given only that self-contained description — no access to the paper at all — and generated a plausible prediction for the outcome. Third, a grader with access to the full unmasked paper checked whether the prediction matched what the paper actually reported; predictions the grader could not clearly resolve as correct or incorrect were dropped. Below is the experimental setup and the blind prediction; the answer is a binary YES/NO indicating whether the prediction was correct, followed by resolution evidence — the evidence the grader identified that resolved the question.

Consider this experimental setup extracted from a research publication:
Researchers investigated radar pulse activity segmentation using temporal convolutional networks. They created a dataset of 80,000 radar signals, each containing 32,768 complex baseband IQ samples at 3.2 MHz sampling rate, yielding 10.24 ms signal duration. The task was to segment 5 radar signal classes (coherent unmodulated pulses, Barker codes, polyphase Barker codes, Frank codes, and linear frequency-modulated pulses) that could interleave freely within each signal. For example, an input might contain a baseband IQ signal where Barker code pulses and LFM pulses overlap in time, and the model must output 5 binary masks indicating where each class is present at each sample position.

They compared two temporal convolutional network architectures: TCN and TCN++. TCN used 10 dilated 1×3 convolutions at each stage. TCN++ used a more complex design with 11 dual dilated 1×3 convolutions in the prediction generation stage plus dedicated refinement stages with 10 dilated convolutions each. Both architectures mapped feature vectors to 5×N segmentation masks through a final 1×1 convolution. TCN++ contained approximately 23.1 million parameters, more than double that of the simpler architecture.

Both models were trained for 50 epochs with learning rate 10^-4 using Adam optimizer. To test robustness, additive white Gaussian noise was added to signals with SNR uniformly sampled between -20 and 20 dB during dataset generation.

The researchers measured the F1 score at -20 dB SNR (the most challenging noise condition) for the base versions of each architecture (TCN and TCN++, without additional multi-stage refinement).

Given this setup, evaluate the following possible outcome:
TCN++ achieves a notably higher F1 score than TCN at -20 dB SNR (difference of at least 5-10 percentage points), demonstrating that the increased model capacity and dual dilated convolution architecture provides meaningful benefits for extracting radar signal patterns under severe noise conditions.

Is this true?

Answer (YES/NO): NO